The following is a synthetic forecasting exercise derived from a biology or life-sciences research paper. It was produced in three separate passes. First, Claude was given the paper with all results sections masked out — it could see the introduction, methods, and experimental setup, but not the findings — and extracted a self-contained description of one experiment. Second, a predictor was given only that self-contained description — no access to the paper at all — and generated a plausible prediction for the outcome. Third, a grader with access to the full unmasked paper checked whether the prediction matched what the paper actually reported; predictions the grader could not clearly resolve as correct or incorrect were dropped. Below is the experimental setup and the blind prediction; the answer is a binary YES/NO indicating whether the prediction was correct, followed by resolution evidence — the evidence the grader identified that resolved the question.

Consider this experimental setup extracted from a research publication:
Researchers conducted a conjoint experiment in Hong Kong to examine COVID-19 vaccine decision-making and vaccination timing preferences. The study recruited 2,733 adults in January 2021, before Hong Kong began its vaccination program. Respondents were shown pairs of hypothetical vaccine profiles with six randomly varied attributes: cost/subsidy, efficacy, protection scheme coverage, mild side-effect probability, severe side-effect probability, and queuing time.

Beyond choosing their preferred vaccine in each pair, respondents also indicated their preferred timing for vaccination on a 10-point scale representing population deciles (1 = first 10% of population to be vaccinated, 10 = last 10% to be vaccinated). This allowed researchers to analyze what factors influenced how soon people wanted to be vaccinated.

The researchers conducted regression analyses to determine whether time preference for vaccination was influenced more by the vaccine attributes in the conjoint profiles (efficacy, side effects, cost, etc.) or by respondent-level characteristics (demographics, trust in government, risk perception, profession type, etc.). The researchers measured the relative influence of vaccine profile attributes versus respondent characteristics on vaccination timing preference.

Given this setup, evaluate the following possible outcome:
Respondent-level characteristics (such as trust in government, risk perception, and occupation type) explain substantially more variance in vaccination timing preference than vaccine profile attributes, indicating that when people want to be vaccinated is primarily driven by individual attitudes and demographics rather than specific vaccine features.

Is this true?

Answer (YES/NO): YES